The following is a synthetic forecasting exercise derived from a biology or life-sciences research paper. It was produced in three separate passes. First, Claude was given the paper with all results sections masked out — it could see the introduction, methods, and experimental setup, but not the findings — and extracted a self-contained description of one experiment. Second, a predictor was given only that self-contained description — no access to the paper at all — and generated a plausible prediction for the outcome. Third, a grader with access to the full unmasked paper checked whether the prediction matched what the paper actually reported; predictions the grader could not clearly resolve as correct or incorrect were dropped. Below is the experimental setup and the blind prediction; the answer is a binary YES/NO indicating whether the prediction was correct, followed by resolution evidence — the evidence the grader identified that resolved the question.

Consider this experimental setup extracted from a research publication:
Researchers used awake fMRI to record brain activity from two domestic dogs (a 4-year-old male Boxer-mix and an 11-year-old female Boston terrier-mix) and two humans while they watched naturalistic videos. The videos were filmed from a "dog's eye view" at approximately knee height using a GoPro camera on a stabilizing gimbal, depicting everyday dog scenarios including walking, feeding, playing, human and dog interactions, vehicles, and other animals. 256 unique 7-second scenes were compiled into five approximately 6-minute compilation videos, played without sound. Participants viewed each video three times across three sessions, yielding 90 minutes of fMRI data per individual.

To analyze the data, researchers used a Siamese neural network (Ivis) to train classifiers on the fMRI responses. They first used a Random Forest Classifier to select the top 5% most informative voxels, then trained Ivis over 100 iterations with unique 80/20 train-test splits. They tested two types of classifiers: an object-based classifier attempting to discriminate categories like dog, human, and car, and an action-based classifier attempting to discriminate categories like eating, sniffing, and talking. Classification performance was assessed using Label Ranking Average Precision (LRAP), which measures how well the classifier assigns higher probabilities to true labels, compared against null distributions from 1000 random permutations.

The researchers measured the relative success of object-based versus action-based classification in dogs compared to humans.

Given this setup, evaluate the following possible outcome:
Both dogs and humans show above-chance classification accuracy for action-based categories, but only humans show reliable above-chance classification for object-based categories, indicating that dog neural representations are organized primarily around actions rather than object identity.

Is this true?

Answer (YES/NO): YES